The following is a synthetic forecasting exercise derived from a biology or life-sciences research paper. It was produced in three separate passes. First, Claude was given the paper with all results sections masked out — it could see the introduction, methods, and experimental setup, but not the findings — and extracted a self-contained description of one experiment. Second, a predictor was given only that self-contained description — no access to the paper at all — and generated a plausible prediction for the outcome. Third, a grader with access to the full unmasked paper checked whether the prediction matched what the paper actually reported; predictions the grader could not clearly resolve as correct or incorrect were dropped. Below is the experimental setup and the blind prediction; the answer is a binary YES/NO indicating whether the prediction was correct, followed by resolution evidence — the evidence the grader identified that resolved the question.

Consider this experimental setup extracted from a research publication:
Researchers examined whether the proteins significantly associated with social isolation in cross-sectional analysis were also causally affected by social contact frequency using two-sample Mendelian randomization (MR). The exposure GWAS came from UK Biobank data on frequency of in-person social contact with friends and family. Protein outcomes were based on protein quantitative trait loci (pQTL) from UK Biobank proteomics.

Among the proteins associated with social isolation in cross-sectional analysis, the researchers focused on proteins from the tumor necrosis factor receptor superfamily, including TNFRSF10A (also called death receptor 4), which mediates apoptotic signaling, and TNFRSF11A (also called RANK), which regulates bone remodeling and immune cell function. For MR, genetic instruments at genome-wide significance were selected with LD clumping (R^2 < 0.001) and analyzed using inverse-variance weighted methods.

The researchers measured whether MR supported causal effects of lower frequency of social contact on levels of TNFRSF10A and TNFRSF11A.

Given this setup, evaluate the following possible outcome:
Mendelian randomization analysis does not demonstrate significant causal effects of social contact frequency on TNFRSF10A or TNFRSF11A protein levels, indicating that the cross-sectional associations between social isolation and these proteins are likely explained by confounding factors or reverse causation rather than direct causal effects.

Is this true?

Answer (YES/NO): NO